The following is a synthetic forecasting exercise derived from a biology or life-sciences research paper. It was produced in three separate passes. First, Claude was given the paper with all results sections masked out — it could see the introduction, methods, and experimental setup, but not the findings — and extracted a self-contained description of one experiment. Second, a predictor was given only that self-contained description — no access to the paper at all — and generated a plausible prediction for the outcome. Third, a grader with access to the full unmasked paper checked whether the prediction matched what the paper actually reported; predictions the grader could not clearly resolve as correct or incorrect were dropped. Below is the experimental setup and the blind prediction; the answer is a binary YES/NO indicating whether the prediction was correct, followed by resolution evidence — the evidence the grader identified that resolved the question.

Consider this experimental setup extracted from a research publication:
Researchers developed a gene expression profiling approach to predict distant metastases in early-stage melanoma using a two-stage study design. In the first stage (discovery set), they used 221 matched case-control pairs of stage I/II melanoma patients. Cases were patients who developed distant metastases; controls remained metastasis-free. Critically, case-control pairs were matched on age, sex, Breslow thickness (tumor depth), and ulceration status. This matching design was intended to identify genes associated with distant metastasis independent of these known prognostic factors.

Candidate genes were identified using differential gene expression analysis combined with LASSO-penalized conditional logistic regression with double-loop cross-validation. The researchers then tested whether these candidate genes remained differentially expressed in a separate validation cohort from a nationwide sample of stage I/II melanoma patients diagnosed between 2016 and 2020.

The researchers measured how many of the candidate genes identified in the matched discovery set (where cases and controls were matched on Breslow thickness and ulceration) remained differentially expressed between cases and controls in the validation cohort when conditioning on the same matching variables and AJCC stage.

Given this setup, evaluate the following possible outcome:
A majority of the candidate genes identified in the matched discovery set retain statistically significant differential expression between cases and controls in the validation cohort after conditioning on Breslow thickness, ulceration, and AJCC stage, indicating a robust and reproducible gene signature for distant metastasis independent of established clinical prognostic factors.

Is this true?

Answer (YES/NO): NO